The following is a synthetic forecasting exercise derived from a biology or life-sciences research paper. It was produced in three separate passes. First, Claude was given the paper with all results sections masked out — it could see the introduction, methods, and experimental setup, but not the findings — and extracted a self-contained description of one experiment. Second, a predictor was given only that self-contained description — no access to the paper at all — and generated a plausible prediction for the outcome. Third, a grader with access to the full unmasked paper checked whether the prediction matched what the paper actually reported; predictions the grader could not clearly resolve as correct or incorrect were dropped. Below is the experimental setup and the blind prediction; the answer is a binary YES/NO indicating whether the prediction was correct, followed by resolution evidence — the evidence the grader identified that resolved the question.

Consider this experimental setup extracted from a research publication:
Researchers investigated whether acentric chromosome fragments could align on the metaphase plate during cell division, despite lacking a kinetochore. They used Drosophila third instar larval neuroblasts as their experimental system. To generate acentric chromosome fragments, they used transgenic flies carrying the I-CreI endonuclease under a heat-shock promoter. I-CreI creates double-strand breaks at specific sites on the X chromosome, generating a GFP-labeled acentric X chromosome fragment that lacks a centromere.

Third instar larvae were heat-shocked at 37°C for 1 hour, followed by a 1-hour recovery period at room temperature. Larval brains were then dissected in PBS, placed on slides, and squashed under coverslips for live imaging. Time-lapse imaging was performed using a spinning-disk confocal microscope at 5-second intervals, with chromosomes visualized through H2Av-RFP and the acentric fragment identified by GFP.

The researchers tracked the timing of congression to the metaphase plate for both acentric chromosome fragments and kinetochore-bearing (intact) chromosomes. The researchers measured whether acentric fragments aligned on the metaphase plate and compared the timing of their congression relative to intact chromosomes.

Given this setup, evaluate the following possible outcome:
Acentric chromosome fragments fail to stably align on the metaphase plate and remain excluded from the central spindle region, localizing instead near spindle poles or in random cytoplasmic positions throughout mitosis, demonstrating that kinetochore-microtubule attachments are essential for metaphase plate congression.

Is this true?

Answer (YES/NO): NO